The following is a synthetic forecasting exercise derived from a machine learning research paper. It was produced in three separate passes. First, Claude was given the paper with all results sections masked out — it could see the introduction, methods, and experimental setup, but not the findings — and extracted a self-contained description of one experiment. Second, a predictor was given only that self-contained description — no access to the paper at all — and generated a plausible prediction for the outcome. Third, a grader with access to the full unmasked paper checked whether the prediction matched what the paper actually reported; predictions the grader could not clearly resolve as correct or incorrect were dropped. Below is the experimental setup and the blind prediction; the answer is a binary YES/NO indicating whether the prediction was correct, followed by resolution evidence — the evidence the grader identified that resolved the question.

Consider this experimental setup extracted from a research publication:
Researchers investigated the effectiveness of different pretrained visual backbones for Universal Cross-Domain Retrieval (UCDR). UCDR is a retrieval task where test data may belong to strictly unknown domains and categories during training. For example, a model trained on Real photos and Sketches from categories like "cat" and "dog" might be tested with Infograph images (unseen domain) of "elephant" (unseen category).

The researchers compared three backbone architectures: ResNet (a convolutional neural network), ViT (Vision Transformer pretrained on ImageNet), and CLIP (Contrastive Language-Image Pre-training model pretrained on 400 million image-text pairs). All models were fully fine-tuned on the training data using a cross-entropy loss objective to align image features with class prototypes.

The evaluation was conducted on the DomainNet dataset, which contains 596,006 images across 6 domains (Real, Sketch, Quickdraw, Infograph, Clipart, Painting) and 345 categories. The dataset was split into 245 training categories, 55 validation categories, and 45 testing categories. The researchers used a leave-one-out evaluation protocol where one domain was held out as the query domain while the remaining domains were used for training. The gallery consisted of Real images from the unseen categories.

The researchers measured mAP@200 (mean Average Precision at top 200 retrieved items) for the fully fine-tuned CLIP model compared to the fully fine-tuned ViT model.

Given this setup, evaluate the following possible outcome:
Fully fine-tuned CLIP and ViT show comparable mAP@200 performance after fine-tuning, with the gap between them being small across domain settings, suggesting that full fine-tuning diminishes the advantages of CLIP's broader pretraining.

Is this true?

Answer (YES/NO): NO